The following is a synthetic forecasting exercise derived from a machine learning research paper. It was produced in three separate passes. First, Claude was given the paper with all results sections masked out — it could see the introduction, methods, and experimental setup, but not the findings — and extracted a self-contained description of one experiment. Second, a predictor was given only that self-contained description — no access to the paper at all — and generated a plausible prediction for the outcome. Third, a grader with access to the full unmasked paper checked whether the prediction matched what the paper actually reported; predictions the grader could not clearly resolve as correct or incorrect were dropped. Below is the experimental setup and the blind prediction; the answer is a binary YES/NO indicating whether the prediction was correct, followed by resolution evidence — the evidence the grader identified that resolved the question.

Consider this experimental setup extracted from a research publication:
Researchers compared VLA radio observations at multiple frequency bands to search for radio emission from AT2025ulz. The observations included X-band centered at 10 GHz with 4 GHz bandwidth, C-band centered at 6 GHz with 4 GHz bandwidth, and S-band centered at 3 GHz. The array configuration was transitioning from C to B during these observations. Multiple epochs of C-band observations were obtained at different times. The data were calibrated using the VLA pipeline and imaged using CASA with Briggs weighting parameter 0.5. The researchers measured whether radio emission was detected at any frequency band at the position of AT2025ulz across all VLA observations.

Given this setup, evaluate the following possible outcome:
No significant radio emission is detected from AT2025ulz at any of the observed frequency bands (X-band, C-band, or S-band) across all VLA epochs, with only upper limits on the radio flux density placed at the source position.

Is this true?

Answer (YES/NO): YES